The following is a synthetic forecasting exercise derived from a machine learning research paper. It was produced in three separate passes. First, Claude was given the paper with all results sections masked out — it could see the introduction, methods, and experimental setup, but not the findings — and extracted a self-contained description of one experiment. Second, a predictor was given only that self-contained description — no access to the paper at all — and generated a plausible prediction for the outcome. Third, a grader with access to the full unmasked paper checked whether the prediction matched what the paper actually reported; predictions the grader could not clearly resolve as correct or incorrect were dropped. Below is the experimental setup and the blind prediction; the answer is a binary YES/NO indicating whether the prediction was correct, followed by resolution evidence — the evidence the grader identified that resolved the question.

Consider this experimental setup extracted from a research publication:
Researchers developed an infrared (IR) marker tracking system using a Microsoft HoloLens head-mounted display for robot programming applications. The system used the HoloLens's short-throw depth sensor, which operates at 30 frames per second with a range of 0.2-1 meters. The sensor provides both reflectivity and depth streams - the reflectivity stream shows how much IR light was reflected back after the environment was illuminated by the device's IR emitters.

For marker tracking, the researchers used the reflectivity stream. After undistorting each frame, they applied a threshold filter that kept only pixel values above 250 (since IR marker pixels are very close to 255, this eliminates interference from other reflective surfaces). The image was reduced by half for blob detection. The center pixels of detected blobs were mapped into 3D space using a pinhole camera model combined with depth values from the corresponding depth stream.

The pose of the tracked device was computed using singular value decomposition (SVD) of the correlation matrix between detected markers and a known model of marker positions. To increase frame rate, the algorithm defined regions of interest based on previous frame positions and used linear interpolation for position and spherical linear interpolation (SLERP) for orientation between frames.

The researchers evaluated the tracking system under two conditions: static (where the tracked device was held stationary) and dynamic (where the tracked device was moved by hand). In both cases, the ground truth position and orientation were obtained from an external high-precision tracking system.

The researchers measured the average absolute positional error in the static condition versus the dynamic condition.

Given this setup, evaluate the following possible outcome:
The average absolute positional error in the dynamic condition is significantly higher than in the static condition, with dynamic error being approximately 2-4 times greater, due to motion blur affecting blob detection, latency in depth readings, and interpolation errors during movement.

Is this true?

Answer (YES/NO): NO